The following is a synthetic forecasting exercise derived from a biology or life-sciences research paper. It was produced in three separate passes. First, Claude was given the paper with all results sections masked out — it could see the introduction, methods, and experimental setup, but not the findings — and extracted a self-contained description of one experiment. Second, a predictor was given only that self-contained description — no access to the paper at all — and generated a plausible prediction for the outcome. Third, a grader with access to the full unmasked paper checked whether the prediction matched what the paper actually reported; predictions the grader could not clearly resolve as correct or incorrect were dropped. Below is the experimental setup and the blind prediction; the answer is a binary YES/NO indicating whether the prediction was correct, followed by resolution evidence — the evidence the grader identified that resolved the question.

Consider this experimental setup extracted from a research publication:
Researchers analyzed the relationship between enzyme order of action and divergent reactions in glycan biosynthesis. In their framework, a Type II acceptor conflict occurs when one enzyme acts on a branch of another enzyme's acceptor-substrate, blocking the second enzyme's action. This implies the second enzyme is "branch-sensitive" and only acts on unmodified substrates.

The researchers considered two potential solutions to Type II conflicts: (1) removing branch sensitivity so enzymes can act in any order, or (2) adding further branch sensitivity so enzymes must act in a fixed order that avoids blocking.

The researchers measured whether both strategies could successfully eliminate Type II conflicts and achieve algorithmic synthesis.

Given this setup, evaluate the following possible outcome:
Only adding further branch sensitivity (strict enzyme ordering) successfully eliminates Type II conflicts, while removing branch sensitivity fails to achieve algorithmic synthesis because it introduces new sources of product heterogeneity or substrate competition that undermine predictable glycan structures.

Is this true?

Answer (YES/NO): NO